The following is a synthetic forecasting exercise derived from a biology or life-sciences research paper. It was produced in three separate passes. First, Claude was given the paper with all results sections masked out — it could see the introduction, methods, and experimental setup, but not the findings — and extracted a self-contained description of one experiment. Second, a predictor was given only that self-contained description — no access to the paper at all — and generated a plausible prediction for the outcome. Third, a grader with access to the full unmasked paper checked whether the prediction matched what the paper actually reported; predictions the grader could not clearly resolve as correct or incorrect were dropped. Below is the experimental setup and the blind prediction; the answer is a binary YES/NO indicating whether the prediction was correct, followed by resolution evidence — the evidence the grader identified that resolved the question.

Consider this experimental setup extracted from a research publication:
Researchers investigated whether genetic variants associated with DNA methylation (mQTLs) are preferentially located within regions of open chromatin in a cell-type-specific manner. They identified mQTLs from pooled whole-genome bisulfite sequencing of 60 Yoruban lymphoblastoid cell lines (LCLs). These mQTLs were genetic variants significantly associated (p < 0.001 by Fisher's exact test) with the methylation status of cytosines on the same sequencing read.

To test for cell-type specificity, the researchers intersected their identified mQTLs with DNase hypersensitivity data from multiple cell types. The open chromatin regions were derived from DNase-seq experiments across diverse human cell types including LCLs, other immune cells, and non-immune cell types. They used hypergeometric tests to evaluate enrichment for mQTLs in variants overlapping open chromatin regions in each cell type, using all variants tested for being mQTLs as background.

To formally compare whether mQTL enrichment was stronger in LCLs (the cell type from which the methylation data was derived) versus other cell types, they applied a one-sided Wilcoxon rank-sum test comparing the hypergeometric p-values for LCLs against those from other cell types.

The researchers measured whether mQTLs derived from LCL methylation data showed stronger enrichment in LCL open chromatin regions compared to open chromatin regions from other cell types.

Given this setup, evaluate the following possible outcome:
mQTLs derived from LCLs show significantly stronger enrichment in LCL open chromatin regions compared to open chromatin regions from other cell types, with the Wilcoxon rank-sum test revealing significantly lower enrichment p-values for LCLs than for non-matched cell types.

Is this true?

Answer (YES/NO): YES